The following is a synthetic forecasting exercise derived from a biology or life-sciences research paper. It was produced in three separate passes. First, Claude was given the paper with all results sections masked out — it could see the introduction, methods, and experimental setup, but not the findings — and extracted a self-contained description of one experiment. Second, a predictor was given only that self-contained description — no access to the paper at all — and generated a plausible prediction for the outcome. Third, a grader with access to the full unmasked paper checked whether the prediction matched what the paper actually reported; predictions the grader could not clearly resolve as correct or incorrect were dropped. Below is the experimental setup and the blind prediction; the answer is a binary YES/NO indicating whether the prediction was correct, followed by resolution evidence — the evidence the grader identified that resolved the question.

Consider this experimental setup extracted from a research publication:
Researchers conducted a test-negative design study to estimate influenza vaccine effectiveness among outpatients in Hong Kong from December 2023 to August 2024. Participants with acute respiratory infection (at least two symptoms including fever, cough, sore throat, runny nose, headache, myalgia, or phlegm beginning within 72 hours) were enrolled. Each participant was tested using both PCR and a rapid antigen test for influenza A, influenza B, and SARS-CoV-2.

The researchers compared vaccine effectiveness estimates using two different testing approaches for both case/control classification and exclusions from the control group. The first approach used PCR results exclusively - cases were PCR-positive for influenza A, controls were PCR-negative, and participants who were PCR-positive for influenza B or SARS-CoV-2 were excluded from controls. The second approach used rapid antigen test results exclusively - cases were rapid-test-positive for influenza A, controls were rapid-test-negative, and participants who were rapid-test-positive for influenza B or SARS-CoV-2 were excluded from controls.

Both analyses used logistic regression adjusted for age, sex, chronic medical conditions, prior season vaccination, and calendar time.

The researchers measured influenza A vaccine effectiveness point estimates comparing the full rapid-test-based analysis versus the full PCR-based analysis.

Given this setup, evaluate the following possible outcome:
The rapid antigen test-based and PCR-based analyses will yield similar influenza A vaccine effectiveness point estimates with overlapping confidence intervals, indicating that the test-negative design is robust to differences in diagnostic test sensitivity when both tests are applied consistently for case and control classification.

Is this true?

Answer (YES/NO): NO